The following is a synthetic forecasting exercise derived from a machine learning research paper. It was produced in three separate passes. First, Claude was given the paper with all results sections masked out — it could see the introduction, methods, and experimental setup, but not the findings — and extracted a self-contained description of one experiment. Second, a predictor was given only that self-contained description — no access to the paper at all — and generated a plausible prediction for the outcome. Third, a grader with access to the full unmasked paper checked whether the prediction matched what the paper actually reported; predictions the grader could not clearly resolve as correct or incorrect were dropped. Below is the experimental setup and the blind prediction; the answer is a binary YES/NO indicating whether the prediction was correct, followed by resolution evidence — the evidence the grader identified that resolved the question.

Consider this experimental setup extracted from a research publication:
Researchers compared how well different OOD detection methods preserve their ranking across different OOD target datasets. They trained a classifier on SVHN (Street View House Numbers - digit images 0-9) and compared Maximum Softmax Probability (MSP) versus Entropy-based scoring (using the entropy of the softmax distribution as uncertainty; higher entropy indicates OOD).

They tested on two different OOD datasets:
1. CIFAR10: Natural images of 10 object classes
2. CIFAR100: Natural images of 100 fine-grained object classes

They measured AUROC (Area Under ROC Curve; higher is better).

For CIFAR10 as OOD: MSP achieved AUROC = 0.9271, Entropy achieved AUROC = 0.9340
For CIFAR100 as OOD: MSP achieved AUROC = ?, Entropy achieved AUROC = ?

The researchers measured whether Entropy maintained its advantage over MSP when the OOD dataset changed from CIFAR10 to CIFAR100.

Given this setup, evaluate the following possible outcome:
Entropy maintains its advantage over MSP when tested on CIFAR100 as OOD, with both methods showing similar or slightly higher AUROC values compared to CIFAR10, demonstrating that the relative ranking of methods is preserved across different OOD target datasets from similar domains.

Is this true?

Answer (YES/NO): NO